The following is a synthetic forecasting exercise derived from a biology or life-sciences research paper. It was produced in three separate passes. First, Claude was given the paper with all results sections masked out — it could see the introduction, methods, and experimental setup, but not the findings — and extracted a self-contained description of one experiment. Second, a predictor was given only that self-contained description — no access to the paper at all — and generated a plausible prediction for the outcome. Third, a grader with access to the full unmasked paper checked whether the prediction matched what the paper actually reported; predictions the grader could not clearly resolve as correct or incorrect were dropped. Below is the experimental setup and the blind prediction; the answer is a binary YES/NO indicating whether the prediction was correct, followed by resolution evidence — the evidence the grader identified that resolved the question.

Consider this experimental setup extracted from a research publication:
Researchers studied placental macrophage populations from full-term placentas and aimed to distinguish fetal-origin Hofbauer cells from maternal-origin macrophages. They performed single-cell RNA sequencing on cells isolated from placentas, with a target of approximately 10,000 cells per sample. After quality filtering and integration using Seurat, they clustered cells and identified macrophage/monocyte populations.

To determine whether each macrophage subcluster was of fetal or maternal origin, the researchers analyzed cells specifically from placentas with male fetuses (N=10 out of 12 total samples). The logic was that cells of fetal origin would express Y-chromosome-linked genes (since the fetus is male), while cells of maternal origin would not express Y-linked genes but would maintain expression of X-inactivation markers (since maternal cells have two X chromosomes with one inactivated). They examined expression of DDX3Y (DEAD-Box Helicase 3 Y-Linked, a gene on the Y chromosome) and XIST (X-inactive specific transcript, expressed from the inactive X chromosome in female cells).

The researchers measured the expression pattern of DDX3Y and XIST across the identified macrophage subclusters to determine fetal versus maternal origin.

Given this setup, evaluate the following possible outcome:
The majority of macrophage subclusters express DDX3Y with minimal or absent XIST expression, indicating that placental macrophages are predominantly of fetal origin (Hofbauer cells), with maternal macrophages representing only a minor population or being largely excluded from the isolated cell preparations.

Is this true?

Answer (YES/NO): YES